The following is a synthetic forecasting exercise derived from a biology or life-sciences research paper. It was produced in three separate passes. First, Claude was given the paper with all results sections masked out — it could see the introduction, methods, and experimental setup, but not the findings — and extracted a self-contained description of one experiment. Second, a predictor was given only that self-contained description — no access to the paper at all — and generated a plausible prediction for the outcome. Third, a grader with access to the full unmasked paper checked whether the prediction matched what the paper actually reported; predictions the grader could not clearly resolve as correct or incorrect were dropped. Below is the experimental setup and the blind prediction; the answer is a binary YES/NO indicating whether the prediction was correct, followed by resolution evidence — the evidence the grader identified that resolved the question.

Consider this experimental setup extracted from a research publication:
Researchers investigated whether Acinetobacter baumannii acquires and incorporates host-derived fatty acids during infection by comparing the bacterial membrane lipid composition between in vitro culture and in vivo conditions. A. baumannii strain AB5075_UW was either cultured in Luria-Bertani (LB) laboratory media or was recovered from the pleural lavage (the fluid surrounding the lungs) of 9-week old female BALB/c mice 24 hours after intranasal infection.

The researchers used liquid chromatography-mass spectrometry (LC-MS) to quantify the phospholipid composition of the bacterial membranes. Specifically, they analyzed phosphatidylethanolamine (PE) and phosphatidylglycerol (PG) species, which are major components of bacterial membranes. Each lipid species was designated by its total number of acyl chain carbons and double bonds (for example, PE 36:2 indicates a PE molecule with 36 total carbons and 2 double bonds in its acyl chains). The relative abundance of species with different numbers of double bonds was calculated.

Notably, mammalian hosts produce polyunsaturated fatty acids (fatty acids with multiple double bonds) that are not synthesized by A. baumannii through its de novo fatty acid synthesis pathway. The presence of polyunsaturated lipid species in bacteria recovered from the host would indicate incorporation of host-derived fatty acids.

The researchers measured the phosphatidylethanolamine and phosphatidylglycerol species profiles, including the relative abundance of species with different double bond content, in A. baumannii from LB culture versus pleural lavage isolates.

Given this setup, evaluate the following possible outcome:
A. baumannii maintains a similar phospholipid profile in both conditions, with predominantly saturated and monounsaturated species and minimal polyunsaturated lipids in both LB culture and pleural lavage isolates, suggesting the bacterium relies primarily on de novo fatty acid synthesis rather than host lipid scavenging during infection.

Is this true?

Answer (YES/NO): NO